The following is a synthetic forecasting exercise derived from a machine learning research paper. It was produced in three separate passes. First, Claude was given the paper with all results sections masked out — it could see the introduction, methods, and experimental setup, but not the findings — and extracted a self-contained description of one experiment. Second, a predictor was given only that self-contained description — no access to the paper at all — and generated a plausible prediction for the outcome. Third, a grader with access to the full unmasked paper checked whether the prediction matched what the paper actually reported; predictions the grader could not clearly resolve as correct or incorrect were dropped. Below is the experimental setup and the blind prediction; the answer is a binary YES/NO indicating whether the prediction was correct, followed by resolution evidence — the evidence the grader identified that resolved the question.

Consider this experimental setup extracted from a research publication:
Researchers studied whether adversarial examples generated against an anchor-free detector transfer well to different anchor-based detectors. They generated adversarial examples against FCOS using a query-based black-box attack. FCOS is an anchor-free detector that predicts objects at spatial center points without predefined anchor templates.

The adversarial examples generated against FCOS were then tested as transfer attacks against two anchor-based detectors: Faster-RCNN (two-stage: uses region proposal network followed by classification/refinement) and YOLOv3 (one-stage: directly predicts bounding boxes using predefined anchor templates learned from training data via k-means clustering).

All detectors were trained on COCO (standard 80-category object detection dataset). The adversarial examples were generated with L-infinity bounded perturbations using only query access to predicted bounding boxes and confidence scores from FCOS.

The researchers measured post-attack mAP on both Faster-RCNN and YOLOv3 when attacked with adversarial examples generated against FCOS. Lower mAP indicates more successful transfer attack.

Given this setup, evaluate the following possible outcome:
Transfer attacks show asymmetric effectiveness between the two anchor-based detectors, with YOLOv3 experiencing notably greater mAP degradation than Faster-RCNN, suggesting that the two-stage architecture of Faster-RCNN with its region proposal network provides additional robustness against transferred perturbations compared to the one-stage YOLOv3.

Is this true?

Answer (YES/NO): YES